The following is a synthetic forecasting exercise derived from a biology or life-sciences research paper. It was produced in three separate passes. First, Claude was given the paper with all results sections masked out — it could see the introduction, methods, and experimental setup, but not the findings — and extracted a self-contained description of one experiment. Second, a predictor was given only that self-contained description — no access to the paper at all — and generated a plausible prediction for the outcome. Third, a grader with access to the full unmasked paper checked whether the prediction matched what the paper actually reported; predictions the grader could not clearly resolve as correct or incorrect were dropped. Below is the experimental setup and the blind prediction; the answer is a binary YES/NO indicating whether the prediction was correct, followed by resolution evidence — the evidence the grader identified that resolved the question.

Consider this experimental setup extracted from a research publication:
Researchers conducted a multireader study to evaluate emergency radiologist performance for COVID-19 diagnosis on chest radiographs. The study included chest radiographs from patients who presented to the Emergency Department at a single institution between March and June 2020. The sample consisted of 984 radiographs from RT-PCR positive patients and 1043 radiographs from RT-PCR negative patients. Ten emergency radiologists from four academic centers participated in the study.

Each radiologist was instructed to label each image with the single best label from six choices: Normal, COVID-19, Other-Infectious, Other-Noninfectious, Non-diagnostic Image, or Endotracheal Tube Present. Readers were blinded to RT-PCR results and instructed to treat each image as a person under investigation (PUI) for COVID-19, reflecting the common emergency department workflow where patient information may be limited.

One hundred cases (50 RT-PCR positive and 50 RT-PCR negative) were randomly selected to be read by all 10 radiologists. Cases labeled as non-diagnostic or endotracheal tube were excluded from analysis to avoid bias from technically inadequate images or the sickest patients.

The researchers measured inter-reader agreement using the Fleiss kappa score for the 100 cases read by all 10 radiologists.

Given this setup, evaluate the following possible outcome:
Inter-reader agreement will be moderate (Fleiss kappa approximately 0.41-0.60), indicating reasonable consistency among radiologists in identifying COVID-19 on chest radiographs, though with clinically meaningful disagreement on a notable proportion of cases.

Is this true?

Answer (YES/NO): NO